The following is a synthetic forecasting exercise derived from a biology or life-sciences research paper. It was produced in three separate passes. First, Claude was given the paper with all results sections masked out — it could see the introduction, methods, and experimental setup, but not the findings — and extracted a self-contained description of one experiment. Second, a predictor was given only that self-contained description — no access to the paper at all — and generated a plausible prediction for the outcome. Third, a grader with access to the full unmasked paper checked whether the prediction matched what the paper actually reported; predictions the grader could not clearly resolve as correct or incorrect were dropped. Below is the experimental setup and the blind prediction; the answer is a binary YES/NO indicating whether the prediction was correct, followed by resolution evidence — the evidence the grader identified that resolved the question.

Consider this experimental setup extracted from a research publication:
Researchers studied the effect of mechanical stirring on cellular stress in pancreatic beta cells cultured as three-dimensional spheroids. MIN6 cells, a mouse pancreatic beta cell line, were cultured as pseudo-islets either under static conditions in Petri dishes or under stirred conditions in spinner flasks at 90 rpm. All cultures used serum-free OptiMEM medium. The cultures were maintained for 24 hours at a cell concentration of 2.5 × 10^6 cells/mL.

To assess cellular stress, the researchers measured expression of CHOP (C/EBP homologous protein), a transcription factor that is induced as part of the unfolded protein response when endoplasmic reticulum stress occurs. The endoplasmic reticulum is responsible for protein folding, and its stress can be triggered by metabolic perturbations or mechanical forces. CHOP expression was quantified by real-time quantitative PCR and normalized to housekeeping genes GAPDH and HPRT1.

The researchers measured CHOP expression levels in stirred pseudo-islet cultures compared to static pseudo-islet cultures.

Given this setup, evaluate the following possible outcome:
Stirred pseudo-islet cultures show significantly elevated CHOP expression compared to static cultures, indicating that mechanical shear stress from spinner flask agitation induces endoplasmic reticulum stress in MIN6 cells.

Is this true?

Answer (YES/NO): YES